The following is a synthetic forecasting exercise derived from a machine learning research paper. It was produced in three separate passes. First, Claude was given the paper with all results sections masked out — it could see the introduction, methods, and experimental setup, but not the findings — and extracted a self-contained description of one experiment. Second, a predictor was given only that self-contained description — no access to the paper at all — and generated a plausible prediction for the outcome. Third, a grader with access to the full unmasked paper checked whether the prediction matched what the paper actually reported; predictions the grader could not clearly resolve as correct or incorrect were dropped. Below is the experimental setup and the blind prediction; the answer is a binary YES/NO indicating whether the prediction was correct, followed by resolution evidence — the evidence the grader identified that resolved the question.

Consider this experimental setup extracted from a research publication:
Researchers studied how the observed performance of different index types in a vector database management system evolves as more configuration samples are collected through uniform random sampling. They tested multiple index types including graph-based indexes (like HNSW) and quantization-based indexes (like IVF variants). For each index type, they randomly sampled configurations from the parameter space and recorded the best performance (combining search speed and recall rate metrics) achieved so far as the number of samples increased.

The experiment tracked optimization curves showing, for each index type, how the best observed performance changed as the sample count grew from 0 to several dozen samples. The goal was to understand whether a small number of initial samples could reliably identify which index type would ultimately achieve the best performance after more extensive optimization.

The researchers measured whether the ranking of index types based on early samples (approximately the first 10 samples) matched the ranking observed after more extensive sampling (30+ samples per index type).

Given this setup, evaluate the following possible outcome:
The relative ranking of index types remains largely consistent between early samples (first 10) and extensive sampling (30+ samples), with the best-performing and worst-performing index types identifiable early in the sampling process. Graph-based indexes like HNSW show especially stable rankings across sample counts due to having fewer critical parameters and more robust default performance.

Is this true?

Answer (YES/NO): NO